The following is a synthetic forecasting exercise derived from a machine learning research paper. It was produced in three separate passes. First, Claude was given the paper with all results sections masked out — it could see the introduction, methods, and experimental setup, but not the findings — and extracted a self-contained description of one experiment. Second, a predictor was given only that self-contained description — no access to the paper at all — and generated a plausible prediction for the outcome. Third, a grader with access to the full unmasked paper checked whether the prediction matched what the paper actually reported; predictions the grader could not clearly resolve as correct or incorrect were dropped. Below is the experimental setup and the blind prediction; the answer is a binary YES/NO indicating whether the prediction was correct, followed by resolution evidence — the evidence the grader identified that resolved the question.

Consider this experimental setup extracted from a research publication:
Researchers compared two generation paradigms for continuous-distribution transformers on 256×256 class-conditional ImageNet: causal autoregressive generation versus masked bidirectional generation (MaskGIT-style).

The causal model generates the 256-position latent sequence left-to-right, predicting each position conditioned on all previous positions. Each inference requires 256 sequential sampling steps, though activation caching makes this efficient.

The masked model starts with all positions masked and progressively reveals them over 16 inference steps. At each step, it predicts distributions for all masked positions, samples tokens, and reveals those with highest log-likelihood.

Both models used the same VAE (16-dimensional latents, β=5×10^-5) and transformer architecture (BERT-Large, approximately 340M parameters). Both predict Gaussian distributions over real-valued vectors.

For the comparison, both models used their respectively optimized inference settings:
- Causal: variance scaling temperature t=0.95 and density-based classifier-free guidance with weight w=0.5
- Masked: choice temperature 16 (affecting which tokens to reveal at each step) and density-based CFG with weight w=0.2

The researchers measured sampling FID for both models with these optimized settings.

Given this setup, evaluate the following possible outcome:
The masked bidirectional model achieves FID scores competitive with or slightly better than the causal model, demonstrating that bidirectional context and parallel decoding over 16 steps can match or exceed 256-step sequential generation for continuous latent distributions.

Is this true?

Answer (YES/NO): NO